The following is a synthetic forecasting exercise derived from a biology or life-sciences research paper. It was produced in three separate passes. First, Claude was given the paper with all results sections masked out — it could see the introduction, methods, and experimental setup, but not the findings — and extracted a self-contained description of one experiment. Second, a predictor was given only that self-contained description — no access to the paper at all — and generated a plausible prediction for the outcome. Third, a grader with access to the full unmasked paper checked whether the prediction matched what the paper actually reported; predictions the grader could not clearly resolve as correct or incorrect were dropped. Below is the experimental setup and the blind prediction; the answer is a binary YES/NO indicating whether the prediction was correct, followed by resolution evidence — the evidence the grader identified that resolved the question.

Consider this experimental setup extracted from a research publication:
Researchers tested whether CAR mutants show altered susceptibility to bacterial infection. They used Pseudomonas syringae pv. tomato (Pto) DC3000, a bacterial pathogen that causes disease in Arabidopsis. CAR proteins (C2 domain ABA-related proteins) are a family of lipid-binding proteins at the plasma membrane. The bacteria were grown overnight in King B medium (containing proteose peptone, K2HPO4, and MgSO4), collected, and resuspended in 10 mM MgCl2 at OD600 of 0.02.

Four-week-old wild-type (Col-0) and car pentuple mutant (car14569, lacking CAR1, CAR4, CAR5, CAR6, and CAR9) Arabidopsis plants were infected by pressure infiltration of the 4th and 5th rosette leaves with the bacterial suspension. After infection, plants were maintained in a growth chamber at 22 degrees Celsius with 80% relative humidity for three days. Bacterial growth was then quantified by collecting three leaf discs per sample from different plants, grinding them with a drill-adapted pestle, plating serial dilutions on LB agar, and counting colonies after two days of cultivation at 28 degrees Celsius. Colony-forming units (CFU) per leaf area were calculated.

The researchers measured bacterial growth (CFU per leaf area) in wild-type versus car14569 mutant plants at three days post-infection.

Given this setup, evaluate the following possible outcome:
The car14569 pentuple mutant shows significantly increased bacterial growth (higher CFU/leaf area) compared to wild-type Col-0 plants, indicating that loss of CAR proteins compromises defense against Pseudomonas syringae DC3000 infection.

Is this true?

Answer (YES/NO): YES